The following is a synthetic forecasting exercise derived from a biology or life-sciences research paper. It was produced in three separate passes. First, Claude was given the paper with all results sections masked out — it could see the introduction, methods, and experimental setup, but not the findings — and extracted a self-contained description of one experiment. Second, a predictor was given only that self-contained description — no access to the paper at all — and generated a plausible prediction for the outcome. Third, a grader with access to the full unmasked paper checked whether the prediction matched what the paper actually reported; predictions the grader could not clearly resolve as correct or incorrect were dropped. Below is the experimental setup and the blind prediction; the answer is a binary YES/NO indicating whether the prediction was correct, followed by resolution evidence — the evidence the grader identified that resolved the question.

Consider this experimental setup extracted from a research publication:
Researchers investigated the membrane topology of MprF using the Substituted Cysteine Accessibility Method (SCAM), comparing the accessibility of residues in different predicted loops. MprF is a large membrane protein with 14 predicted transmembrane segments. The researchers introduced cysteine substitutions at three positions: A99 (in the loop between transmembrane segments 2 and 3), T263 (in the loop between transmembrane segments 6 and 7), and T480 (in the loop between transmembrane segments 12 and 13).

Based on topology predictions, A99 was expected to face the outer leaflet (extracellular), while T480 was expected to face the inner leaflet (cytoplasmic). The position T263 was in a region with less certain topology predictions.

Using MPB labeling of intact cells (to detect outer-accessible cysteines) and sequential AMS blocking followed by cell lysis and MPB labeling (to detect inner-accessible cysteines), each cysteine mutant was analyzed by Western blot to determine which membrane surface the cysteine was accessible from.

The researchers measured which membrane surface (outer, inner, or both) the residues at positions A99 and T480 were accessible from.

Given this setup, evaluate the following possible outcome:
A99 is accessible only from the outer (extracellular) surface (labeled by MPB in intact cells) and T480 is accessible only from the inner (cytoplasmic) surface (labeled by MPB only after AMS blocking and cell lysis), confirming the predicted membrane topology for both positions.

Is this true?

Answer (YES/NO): NO